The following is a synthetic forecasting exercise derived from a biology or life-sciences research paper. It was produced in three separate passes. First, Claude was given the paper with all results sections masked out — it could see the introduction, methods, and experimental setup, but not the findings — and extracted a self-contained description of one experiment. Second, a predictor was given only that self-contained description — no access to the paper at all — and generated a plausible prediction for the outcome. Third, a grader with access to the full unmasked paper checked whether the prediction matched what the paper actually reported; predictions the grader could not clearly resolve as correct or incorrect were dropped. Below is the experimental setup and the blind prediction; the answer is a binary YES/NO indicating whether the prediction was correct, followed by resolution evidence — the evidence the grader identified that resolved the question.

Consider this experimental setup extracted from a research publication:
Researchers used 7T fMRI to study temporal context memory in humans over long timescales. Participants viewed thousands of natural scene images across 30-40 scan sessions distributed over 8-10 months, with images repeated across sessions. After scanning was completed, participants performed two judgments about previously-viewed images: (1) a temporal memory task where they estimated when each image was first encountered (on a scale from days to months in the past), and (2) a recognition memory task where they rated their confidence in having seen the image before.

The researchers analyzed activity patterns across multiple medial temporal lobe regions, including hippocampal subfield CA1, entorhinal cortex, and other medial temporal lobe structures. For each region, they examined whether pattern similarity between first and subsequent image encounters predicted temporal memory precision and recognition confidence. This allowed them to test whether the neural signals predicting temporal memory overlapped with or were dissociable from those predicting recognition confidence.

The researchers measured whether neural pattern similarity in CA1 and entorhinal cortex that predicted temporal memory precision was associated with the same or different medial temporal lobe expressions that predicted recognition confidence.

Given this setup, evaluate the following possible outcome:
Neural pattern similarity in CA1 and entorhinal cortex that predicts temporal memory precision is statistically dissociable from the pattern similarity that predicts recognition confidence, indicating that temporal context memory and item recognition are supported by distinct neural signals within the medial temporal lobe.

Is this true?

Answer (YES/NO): YES